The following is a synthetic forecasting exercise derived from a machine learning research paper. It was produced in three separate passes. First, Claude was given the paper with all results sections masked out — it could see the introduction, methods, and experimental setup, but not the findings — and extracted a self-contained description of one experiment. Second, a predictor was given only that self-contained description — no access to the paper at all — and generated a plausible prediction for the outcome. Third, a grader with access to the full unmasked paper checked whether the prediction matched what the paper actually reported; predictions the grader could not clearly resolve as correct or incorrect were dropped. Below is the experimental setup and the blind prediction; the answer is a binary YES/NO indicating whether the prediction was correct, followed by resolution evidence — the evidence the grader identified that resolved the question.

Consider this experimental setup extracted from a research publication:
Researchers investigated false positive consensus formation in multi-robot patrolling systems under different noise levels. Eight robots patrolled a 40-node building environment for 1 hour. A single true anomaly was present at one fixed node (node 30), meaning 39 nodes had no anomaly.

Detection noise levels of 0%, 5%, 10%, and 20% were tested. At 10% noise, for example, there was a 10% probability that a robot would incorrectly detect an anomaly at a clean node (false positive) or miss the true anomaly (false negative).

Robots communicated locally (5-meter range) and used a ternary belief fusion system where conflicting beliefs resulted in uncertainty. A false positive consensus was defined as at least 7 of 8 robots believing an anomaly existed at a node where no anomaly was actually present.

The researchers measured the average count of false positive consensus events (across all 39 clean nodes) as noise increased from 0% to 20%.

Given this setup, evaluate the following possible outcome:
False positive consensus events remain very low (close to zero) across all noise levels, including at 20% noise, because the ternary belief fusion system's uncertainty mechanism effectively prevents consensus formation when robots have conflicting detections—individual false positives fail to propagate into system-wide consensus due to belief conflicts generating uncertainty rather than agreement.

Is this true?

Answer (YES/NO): NO